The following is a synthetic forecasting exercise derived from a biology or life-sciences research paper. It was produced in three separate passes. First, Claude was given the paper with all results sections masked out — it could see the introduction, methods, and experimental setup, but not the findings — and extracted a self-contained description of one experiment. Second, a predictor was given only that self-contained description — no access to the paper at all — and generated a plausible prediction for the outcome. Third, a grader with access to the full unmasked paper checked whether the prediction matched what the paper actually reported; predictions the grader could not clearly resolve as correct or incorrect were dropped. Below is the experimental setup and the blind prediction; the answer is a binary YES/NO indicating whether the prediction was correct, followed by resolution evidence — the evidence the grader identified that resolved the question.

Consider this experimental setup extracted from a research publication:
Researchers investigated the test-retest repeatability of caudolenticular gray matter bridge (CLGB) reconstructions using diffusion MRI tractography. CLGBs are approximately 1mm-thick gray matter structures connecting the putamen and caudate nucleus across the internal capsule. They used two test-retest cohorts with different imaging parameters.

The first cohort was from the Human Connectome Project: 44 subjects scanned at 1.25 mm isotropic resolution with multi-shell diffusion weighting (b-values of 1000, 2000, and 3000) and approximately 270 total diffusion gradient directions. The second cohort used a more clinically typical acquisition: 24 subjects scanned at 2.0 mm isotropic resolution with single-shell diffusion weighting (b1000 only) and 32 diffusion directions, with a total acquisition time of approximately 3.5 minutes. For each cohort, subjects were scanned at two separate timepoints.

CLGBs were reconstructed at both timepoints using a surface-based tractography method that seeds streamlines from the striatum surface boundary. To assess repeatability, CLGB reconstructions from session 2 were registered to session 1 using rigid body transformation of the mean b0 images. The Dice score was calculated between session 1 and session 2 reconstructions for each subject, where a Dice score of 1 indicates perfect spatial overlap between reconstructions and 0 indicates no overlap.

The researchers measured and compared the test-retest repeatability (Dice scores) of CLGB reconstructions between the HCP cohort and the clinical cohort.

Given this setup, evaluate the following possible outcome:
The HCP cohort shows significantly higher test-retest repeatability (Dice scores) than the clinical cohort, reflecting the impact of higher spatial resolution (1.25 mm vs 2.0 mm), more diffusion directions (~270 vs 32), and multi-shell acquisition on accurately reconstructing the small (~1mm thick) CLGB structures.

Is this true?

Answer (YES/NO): NO